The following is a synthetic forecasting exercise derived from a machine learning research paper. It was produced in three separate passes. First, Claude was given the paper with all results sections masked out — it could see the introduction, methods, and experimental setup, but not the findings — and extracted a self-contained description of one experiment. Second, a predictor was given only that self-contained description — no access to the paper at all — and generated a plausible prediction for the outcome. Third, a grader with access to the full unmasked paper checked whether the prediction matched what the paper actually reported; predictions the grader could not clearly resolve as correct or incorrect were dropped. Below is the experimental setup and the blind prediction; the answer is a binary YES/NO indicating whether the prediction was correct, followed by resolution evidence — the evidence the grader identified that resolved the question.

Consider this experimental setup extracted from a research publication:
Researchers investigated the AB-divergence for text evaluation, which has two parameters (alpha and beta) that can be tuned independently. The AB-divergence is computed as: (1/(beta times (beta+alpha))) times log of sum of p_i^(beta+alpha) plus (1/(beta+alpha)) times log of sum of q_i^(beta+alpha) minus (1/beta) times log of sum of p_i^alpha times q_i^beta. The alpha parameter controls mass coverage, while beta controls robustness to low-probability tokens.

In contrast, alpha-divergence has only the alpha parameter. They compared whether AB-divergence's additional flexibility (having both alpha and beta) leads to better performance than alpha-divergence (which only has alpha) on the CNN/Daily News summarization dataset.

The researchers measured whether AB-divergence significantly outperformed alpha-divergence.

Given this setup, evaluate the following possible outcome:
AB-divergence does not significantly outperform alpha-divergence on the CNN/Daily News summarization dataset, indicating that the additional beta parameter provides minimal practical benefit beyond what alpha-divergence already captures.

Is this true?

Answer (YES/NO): YES